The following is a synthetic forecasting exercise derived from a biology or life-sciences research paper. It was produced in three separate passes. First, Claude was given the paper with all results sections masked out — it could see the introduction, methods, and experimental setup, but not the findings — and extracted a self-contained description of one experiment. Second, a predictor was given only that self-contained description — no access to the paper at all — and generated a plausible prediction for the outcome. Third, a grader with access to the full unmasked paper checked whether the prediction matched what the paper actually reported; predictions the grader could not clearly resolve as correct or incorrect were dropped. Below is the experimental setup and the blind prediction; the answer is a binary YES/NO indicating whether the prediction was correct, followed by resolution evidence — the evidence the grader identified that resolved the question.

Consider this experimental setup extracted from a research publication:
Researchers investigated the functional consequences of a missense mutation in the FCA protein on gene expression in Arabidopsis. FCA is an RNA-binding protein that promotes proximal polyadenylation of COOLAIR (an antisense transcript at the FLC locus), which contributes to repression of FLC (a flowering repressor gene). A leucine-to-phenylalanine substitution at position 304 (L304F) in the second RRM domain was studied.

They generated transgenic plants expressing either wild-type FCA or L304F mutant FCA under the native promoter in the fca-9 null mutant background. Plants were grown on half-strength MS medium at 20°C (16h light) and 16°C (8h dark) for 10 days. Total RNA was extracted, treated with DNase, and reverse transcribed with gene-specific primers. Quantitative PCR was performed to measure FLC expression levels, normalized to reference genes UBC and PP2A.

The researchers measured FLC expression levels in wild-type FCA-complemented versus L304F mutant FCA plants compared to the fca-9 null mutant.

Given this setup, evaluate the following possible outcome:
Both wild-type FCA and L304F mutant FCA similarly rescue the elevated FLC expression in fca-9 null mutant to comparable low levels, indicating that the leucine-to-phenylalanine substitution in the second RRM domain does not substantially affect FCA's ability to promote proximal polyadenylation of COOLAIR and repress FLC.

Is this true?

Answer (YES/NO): NO